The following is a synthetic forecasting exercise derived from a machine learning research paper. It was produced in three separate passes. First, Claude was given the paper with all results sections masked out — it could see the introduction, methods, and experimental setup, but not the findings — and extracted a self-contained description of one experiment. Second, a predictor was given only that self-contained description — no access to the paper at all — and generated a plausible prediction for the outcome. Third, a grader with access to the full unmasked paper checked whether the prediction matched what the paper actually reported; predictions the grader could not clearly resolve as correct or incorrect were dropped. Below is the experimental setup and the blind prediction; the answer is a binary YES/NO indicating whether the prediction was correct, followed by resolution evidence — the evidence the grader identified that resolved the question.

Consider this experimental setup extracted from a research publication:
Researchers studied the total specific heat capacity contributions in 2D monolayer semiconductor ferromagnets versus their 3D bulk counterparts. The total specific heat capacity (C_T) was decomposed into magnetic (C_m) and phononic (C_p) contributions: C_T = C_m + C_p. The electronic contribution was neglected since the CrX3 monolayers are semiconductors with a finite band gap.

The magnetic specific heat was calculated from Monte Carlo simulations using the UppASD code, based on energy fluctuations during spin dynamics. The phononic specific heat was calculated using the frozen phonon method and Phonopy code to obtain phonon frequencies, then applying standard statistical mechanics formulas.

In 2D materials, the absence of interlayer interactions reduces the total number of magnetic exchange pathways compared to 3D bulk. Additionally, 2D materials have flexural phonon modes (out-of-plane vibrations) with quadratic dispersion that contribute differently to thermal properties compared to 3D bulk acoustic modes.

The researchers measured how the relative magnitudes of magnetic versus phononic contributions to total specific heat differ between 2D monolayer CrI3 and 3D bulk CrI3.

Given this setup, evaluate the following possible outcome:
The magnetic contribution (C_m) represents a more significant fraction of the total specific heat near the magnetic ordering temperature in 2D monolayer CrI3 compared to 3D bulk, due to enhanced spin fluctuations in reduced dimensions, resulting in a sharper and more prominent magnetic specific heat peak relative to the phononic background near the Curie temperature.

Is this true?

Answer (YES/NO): NO